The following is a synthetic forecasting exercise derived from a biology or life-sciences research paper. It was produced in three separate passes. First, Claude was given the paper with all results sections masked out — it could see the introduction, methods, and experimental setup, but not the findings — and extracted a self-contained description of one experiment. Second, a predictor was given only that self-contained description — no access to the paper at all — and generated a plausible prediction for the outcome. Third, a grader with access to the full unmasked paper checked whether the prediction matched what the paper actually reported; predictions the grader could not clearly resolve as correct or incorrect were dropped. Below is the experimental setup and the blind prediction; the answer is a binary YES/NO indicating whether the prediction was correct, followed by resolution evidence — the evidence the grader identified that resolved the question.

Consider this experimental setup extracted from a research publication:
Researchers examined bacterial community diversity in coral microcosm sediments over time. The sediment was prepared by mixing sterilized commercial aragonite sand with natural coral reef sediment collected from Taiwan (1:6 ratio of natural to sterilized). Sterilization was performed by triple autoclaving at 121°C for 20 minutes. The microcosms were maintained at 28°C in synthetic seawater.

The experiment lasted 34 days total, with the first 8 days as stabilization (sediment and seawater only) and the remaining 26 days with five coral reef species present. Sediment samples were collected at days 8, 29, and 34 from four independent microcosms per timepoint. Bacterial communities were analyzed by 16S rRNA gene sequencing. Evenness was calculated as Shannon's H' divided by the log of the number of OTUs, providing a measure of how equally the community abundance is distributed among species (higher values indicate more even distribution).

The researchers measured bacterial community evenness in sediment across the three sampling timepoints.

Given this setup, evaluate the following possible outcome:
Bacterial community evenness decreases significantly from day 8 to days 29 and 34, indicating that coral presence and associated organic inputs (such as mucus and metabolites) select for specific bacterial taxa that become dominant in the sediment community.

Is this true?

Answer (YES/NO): NO